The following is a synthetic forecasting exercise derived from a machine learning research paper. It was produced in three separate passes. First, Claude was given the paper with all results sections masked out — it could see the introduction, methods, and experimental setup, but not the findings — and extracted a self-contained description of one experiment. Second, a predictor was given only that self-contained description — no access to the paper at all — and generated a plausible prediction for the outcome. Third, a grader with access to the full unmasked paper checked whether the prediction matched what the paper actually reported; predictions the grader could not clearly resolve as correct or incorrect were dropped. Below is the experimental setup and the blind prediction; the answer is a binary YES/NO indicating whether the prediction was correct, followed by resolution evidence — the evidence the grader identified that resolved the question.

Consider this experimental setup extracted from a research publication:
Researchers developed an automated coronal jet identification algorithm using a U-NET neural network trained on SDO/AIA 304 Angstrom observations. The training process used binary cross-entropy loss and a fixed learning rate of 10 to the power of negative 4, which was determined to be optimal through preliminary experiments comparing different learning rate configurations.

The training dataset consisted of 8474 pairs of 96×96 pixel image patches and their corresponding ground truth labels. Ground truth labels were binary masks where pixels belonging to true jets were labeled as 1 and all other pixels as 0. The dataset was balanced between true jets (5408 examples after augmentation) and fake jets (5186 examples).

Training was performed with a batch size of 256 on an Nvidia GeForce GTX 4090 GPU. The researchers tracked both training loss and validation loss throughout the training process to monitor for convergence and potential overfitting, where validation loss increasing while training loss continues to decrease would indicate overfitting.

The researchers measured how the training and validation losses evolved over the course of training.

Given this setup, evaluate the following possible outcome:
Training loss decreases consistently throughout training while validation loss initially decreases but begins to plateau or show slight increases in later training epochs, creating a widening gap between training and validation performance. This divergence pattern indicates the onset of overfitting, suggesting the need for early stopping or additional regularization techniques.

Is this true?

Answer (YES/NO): NO